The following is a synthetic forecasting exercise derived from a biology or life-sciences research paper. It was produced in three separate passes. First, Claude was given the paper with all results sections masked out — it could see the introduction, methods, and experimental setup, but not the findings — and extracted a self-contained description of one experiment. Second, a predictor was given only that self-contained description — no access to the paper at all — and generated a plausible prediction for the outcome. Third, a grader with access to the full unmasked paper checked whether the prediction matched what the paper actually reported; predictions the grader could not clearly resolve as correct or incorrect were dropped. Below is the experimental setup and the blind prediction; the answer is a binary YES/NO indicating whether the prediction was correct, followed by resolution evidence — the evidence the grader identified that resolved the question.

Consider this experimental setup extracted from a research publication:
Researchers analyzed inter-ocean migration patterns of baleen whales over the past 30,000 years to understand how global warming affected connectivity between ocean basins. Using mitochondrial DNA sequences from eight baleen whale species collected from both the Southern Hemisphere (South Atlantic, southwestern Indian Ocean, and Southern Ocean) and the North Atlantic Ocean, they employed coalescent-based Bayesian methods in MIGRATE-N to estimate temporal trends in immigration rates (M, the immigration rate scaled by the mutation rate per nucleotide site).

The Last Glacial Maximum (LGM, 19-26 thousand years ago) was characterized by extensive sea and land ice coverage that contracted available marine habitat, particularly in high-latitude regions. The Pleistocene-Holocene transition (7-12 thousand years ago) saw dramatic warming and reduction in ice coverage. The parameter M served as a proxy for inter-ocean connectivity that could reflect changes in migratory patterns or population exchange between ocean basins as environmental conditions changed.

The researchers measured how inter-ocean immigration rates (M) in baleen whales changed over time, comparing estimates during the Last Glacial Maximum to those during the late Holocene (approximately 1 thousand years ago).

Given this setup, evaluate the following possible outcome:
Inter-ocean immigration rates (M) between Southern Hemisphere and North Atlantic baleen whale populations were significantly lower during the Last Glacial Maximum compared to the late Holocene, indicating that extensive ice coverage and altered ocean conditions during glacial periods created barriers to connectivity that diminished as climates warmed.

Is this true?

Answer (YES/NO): NO